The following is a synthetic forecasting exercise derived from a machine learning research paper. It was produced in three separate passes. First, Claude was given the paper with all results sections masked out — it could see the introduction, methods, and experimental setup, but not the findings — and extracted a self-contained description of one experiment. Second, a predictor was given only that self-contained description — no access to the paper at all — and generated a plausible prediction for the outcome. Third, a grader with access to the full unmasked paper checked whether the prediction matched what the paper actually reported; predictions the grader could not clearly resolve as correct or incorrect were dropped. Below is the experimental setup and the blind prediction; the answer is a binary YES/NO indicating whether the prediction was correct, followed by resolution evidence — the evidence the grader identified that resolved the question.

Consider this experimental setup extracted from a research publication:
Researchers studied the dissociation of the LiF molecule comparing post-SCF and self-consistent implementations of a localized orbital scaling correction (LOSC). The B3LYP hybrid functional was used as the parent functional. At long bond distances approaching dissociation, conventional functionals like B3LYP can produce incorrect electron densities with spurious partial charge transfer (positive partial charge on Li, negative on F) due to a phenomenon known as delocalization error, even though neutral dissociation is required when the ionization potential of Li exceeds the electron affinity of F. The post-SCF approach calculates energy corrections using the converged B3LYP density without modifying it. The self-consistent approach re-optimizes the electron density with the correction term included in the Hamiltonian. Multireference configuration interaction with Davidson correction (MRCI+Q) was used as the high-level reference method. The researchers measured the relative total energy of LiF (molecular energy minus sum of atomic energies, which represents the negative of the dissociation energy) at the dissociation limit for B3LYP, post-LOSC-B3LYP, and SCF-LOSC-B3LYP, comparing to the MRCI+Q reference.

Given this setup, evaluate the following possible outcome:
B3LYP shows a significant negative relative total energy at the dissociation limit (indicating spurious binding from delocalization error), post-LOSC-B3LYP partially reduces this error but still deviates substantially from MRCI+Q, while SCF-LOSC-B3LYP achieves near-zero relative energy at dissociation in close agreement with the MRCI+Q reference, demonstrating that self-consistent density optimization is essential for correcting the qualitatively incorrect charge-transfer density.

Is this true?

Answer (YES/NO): NO